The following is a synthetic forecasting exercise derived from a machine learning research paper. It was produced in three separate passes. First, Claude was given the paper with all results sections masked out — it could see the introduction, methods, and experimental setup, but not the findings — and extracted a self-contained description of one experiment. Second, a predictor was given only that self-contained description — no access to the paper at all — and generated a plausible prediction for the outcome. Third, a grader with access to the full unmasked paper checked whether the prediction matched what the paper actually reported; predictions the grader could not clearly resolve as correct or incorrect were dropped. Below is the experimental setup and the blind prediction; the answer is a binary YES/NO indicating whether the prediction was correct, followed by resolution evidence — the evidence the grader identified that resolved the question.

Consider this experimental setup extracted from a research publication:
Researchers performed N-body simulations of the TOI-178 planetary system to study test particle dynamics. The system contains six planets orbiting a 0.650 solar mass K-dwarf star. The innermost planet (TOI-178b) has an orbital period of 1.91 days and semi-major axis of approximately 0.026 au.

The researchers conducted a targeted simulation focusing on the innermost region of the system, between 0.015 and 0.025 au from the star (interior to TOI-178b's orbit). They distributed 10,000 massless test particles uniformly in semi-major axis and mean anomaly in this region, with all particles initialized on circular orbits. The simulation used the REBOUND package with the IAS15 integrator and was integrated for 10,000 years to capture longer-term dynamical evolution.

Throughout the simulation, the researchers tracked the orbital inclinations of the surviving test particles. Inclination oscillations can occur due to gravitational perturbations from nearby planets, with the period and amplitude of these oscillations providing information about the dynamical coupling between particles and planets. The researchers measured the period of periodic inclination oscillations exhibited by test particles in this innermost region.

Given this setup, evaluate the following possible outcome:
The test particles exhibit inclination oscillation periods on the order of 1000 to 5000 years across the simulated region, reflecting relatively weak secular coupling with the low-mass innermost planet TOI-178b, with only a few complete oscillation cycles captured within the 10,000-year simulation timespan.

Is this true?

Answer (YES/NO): NO